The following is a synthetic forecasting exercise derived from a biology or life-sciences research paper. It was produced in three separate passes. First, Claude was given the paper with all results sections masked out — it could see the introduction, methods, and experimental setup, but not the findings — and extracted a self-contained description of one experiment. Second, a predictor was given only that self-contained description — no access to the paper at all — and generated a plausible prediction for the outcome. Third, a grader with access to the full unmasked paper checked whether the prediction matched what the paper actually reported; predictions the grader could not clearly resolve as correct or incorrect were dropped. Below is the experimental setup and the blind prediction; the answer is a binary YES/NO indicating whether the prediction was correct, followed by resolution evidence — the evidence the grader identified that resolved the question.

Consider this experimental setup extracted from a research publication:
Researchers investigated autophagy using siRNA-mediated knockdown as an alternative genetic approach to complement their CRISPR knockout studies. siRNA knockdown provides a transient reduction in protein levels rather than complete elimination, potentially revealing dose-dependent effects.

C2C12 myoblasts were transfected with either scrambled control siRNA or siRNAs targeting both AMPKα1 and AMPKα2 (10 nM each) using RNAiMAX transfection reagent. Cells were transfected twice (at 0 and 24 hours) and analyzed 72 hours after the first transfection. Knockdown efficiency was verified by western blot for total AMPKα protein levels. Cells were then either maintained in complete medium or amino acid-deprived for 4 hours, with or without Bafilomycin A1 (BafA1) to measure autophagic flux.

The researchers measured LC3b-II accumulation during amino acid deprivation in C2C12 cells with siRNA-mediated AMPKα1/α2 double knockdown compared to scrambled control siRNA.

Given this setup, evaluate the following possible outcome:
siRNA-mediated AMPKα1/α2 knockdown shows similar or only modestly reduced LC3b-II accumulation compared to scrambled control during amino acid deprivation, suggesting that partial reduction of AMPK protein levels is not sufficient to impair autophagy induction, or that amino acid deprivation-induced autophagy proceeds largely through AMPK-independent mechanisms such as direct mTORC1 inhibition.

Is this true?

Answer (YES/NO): NO